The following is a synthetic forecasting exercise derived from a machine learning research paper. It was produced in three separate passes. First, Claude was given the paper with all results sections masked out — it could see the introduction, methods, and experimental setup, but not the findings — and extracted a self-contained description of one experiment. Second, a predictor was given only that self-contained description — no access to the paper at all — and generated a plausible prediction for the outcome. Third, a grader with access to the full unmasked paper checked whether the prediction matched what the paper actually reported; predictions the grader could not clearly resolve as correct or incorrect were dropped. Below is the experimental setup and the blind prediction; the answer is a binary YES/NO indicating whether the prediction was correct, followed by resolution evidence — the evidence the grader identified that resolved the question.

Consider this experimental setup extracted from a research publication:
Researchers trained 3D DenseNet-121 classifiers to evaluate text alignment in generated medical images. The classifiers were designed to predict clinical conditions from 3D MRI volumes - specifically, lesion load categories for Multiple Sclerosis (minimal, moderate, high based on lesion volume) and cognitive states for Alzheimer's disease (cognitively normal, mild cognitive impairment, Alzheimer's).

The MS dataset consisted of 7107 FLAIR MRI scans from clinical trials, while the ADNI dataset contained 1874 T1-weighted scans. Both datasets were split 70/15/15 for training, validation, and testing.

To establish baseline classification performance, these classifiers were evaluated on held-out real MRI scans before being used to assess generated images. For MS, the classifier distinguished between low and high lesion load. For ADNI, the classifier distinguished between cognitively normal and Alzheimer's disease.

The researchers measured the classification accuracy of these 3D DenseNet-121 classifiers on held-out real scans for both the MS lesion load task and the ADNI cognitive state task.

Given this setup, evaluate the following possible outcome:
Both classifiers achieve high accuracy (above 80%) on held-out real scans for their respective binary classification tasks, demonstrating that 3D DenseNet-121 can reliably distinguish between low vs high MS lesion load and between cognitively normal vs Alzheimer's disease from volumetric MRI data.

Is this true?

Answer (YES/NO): YES